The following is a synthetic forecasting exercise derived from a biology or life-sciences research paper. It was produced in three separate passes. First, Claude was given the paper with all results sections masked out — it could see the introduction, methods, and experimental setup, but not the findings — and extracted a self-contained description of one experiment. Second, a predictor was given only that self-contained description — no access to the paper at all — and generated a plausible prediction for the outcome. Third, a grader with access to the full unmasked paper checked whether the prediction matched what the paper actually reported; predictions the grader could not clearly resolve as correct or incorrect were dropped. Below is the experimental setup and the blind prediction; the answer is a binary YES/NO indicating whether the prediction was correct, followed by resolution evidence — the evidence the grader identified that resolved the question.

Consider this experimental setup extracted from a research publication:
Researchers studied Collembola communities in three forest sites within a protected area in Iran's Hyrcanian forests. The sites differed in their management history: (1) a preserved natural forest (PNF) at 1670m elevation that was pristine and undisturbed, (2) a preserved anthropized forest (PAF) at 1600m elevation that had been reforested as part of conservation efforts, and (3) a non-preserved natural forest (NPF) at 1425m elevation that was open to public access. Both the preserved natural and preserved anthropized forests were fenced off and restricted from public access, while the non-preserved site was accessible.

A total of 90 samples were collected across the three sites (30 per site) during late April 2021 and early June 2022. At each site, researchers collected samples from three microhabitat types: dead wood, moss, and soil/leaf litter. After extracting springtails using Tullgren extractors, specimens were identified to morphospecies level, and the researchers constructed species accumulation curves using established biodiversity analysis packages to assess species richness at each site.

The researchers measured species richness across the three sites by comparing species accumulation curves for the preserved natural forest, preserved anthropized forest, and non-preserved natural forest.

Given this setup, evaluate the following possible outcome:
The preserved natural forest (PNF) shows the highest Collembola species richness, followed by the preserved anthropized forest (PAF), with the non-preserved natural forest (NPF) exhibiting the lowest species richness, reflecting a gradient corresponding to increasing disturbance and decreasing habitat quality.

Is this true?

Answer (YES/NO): NO